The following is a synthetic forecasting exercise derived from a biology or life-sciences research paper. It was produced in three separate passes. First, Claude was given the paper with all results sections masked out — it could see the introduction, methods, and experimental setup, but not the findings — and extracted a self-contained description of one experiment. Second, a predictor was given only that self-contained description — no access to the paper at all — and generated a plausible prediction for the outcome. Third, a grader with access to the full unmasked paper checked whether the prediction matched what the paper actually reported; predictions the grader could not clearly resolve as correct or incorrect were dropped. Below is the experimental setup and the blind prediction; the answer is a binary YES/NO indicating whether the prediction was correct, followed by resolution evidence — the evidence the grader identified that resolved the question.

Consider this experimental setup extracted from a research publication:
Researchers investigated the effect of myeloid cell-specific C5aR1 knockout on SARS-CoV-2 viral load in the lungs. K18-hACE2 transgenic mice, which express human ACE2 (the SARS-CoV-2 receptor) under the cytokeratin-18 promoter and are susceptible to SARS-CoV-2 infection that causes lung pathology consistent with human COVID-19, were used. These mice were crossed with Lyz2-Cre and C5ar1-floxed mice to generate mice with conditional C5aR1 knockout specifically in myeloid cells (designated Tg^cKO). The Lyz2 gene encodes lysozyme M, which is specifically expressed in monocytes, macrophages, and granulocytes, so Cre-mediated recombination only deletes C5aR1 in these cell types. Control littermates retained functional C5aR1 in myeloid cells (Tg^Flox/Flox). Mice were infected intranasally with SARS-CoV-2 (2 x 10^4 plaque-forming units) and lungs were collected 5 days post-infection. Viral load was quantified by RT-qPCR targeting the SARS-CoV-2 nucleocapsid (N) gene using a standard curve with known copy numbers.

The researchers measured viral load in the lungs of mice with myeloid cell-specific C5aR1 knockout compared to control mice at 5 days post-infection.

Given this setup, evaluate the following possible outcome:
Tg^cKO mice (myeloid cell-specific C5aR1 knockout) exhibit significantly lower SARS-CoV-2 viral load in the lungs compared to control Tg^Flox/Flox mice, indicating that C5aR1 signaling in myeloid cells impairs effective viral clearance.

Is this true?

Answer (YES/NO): NO